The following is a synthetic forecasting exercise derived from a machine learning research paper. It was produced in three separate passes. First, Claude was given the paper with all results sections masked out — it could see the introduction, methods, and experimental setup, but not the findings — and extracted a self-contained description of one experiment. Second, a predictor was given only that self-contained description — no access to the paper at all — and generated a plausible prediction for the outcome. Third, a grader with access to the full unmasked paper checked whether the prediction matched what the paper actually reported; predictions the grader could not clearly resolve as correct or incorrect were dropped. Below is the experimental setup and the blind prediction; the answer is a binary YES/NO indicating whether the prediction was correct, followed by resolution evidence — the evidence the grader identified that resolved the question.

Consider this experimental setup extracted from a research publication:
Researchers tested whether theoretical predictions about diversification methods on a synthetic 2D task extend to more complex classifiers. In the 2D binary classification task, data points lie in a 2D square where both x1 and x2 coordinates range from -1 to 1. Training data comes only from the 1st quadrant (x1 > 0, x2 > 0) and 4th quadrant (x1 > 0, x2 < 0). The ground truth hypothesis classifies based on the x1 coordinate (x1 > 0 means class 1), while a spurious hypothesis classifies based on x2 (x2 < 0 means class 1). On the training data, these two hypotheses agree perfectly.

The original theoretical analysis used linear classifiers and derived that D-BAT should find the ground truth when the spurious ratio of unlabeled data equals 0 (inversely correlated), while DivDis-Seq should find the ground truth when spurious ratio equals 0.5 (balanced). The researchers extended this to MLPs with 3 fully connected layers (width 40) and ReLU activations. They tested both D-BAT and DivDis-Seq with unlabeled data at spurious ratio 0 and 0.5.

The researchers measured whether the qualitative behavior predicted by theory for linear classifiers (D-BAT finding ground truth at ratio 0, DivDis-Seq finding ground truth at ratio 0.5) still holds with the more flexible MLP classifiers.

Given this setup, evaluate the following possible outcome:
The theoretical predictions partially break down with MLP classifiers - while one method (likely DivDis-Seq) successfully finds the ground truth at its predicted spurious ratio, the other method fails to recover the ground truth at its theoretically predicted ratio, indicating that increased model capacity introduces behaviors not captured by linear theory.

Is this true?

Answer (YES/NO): NO